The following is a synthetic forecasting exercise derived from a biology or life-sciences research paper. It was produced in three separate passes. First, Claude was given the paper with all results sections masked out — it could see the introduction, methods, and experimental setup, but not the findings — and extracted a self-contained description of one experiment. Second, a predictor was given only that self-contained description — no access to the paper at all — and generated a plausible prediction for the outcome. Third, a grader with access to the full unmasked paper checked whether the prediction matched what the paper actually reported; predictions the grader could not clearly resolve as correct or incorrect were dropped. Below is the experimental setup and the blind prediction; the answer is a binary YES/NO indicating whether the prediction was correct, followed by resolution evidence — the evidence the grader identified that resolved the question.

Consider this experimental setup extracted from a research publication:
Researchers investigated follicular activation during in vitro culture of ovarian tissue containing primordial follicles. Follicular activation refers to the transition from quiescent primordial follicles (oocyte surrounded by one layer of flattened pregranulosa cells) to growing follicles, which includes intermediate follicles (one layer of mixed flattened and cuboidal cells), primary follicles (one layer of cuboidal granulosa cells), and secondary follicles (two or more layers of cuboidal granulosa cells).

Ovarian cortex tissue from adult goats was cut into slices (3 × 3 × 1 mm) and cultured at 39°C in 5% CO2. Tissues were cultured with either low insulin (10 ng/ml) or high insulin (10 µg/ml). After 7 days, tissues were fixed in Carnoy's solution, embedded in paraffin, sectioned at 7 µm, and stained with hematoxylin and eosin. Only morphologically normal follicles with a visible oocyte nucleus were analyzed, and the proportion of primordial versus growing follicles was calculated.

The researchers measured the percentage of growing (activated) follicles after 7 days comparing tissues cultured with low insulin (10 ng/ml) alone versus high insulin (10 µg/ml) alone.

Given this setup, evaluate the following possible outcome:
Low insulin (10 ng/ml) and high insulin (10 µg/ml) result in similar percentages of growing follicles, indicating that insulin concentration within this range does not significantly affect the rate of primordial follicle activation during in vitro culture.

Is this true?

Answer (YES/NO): YES